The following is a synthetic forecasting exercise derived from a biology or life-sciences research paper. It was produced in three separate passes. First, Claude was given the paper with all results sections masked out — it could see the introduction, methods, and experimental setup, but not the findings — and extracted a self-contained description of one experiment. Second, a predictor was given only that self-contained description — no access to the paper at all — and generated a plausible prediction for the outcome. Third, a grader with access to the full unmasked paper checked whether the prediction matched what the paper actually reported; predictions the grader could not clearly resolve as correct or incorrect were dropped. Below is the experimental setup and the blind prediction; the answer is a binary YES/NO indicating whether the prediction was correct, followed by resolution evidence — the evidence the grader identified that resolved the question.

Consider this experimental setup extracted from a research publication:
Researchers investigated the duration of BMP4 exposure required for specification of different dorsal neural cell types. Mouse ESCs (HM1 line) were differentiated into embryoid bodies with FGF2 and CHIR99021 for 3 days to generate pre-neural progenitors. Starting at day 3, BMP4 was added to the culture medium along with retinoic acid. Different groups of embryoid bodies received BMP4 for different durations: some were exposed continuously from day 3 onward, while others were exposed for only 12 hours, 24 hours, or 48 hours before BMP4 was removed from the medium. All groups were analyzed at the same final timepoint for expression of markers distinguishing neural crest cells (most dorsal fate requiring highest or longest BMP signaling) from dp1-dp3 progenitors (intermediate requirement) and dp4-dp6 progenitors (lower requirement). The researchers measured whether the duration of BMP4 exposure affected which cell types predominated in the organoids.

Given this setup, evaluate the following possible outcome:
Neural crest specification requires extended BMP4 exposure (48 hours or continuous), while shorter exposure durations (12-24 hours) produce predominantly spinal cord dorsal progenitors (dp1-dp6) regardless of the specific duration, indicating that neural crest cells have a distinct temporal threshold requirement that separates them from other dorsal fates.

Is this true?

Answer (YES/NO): NO